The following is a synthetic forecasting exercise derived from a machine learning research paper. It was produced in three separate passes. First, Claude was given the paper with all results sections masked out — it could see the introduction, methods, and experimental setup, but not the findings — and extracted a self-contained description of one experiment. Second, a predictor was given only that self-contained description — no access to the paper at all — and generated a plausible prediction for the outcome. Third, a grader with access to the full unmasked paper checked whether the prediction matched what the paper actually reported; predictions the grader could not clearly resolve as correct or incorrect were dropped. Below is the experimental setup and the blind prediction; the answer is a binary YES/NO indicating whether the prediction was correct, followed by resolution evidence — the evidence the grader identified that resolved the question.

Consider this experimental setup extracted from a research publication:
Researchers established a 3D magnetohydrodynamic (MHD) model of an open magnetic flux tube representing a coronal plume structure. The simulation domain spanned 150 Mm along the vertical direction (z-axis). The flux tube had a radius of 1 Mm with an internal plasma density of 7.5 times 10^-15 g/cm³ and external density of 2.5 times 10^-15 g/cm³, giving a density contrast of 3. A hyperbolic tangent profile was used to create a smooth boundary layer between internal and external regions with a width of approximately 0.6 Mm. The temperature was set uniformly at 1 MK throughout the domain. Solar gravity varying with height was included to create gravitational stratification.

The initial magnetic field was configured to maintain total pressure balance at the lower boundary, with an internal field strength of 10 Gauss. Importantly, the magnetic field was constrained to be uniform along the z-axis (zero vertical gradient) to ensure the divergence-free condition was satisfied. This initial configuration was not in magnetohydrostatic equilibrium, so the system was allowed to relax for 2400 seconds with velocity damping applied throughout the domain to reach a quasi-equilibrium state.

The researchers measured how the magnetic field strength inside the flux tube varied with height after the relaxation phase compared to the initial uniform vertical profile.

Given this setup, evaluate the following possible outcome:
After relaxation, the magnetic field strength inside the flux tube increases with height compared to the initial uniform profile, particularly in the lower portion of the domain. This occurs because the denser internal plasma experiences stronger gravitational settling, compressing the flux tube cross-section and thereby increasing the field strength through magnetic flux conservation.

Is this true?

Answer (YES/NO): NO